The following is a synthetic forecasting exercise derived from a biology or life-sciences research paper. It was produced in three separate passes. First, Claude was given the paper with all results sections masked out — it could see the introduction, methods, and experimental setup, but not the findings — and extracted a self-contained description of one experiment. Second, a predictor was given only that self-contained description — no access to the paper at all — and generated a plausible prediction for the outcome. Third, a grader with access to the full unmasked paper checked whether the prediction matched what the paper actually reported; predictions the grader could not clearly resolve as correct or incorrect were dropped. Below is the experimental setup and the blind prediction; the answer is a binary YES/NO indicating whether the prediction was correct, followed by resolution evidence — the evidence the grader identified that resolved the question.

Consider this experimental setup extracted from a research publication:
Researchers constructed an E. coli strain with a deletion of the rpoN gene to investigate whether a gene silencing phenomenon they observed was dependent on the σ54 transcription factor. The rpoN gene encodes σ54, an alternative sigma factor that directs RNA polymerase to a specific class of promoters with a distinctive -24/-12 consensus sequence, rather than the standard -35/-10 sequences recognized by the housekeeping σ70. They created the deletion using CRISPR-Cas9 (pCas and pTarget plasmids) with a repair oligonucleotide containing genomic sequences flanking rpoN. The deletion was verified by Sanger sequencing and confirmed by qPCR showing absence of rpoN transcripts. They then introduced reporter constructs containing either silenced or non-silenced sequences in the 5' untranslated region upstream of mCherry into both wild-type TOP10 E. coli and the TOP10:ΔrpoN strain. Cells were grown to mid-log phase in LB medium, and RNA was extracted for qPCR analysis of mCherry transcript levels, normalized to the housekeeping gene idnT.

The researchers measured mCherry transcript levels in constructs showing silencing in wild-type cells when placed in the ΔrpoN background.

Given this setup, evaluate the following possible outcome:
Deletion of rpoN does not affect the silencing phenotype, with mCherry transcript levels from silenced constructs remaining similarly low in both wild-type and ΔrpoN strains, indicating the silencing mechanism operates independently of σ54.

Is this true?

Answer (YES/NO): YES